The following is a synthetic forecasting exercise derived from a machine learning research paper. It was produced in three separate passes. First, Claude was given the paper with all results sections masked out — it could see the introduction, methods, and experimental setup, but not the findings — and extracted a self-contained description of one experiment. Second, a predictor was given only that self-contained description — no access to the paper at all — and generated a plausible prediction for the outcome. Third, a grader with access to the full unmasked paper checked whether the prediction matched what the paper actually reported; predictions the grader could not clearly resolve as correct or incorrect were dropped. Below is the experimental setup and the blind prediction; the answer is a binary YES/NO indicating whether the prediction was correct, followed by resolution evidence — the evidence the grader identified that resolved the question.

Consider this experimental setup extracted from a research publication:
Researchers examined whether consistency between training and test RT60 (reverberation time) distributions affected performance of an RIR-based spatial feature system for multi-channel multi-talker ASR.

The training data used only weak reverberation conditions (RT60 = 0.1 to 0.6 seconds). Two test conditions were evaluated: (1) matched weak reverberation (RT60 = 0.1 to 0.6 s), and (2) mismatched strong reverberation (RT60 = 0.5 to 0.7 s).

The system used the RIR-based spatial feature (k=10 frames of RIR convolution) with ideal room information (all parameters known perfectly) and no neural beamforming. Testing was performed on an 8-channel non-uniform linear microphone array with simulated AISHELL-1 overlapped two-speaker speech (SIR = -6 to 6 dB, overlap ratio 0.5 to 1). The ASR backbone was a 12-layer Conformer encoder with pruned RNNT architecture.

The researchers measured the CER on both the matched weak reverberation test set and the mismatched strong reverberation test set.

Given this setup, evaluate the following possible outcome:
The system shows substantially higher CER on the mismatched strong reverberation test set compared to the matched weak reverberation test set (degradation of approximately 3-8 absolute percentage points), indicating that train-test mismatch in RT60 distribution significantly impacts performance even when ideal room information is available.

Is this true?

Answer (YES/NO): NO